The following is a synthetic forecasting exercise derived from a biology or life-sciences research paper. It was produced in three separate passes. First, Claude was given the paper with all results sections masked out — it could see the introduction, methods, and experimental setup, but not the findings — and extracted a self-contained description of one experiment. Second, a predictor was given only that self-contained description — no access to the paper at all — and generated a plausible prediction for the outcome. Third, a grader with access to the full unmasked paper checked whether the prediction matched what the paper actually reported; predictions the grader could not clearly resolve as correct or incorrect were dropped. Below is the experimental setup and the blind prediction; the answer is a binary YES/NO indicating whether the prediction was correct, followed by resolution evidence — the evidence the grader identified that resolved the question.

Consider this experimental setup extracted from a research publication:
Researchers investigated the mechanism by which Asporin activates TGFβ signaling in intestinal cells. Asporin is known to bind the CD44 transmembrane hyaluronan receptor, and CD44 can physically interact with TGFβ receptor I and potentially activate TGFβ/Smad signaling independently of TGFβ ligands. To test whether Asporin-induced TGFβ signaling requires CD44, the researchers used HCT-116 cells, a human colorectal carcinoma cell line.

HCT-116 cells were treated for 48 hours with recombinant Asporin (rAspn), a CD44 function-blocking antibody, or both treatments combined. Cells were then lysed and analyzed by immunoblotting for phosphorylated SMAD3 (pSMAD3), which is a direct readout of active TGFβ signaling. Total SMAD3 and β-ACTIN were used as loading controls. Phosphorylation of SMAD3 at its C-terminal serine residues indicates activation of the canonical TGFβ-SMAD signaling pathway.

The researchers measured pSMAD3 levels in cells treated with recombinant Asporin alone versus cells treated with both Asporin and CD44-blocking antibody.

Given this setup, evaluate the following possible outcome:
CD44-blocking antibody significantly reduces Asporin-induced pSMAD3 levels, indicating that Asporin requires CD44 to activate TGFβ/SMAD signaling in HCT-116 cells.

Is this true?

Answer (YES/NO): YES